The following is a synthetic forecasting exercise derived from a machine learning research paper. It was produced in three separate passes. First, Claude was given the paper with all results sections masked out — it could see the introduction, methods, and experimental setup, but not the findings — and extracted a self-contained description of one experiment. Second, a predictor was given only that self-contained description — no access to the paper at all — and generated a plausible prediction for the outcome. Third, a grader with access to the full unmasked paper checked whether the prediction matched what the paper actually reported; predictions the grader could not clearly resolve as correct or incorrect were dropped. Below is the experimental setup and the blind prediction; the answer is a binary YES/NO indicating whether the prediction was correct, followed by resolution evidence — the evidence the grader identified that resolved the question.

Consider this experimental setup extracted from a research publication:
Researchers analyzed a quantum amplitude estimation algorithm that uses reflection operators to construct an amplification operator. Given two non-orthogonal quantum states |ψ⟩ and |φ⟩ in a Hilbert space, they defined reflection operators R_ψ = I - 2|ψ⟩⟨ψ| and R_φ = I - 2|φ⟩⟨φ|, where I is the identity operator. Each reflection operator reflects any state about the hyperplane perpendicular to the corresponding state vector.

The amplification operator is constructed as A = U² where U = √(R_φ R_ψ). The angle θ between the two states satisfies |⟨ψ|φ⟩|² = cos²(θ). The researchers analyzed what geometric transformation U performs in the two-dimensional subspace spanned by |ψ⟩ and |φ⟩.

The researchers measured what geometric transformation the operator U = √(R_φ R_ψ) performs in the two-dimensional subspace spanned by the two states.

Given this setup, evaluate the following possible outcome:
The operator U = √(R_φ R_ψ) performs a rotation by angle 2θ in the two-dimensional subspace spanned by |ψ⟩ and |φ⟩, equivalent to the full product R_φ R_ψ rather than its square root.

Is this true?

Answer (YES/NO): NO